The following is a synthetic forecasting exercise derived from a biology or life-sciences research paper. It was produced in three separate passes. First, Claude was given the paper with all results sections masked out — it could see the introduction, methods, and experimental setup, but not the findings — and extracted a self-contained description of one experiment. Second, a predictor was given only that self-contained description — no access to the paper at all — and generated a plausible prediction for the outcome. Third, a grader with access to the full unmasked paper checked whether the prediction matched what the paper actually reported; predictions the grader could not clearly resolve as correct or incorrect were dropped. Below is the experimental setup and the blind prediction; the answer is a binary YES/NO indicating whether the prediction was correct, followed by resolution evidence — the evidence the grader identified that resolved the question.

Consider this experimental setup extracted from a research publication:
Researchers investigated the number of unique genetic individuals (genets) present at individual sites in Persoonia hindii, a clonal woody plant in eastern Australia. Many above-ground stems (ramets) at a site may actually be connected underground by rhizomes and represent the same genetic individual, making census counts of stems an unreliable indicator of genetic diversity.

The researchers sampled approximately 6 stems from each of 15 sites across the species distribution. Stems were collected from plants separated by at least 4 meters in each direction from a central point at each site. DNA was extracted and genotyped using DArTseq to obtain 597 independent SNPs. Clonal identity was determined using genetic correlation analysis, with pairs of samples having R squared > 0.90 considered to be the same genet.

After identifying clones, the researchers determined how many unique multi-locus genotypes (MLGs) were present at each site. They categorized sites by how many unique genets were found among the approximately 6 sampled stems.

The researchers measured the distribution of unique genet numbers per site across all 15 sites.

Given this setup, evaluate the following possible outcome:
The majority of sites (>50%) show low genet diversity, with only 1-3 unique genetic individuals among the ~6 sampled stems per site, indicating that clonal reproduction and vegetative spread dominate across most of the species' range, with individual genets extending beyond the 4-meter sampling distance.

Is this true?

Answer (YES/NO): YES